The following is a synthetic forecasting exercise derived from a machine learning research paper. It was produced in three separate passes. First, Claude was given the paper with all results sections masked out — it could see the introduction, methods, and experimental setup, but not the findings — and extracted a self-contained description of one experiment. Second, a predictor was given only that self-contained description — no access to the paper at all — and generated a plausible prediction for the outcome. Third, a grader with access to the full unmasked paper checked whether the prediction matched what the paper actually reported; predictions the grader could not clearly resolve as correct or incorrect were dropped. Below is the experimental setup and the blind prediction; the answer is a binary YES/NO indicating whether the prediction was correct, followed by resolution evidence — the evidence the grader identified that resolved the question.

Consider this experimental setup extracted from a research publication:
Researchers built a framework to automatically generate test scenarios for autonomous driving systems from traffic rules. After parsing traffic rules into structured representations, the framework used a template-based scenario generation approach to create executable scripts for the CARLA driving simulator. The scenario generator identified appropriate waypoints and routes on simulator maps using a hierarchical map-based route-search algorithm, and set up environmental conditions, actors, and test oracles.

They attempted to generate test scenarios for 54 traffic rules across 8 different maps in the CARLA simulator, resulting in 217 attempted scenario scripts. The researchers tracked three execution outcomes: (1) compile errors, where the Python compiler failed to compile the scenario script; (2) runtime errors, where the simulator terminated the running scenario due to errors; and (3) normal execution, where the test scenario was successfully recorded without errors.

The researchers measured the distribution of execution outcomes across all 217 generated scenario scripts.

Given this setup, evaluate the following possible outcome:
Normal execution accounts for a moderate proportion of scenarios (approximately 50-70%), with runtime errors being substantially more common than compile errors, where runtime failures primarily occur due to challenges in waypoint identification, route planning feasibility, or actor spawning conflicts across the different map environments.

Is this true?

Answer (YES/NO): NO